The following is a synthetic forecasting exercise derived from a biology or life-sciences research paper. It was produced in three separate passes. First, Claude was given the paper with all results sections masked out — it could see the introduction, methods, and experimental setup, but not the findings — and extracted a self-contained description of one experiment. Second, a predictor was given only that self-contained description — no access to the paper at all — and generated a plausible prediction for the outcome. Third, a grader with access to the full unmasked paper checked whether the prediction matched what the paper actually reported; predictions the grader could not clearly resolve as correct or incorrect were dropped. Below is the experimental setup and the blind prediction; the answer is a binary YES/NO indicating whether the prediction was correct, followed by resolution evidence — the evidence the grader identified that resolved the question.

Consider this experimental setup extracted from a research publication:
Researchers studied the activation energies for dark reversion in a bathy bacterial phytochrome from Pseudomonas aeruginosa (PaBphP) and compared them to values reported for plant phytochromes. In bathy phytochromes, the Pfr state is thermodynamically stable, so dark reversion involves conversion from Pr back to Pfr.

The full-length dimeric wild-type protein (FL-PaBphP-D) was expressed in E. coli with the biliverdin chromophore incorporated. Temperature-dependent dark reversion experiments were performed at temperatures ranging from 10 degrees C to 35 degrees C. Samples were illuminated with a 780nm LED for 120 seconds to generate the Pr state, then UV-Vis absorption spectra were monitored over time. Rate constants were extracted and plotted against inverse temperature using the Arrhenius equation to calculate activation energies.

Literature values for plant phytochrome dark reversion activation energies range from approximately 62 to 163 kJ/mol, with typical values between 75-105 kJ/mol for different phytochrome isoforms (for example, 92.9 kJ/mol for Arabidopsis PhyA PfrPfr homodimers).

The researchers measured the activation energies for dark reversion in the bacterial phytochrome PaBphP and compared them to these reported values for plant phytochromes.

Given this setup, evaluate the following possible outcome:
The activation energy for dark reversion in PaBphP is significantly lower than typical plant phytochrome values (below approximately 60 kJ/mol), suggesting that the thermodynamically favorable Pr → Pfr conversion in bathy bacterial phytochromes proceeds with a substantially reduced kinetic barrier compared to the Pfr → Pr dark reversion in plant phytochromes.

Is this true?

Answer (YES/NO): YES